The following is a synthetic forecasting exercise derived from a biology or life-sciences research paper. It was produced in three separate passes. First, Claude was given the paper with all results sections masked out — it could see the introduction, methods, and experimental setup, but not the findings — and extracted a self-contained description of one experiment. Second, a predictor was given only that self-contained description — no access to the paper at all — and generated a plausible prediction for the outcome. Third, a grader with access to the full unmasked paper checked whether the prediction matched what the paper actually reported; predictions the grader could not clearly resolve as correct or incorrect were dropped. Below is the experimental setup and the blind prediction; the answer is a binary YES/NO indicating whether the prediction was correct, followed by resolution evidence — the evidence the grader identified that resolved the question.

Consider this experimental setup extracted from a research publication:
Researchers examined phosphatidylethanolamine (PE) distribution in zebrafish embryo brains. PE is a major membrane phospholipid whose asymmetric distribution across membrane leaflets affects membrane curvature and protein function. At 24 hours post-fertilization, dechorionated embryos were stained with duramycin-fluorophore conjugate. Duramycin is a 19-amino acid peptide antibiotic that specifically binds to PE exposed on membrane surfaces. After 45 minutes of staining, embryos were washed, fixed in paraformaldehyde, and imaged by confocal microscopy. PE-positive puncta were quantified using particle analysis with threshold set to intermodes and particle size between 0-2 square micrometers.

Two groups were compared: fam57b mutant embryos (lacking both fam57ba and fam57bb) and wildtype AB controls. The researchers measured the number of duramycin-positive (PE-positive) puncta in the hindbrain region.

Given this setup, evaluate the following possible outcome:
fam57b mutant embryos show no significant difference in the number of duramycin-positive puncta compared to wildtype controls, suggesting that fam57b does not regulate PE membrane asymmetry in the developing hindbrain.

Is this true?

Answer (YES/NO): NO